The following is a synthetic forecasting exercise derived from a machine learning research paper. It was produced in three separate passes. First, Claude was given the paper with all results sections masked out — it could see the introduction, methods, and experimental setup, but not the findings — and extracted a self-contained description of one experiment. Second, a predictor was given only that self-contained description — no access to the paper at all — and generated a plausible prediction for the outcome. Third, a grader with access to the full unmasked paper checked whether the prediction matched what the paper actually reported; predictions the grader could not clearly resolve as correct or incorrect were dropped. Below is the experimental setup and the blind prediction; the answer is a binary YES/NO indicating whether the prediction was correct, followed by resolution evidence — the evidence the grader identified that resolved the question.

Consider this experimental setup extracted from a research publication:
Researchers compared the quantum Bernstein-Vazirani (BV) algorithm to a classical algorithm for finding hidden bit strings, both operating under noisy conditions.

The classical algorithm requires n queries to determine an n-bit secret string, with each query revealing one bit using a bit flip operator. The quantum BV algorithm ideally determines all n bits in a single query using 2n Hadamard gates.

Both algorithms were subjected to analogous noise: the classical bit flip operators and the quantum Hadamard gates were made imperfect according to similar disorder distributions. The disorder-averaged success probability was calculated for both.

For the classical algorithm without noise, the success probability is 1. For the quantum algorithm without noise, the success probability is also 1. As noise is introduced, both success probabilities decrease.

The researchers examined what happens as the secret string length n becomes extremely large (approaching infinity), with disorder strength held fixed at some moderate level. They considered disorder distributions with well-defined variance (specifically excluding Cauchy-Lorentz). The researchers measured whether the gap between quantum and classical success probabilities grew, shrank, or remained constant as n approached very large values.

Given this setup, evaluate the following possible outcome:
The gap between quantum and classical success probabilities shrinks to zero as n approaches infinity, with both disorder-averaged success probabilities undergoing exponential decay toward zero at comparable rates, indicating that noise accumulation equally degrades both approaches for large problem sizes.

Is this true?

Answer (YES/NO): YES